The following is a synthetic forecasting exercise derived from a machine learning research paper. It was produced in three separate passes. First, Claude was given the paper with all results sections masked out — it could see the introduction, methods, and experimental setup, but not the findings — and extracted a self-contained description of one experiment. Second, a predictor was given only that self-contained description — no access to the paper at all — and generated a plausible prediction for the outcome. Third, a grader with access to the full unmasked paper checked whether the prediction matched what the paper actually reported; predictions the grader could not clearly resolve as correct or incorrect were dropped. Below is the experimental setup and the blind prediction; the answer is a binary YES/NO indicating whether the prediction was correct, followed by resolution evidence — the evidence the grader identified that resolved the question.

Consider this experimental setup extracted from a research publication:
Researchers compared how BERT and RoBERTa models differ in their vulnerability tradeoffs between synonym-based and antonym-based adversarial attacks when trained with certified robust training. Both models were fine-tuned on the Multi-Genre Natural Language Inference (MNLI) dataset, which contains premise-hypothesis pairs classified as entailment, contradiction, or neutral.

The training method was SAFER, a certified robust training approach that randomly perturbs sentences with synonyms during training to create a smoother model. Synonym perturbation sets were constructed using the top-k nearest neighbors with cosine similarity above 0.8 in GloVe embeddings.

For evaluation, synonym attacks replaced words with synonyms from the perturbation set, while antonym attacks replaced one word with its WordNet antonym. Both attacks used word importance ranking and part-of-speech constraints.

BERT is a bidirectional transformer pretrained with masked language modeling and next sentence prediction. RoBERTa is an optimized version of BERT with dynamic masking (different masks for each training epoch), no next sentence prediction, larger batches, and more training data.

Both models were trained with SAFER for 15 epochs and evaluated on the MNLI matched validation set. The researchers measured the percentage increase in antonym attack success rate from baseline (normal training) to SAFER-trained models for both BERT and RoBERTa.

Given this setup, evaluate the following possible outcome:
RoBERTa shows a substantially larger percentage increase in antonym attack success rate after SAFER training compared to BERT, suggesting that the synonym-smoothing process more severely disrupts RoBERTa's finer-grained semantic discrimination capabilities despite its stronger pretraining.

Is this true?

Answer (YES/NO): YES